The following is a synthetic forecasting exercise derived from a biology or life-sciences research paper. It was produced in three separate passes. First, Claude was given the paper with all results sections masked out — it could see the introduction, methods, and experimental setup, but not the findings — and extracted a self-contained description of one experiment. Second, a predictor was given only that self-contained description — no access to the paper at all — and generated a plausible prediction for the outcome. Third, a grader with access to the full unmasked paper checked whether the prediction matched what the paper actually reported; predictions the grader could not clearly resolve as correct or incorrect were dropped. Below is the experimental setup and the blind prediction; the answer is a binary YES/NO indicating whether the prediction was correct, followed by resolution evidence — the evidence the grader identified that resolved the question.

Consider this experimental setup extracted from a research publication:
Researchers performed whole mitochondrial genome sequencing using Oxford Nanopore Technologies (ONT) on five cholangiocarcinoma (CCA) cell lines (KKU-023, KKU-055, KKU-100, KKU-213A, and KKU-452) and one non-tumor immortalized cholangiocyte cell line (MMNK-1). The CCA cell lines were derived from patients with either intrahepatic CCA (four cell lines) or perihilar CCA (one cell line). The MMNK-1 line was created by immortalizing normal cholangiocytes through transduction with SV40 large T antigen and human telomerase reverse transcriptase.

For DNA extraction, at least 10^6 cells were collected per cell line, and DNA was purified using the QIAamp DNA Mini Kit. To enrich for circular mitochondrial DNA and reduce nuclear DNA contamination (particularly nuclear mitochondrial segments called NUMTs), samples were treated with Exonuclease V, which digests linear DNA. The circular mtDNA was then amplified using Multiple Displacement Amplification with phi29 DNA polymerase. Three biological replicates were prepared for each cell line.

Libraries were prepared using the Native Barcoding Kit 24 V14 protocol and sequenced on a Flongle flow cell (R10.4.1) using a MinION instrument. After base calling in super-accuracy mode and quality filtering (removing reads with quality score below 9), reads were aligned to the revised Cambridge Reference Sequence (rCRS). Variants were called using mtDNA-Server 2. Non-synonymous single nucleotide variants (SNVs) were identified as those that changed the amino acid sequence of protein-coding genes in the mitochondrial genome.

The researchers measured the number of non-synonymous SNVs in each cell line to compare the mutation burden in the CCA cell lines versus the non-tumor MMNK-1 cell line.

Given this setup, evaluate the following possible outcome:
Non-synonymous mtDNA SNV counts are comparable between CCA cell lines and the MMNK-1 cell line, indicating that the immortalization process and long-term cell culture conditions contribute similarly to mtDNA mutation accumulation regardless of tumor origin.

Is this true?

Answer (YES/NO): NO